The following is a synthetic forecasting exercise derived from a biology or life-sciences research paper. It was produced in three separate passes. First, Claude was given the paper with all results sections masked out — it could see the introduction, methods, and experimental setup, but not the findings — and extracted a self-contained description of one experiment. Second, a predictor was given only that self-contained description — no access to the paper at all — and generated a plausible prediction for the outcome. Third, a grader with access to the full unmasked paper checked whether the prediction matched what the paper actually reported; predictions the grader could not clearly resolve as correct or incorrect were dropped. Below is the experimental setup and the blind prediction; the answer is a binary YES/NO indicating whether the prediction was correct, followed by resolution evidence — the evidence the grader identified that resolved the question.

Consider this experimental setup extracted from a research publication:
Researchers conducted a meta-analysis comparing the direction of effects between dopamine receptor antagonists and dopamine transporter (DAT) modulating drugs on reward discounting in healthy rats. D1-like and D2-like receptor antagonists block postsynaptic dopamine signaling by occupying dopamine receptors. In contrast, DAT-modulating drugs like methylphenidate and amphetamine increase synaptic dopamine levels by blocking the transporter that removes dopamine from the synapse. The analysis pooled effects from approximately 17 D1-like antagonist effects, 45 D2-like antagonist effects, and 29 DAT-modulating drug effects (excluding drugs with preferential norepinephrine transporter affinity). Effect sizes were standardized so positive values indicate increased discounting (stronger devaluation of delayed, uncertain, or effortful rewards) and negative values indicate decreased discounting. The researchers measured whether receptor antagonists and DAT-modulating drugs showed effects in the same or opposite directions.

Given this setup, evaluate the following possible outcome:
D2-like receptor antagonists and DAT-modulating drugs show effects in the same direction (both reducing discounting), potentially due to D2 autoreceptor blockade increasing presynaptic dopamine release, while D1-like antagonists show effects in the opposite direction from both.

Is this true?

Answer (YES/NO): NO